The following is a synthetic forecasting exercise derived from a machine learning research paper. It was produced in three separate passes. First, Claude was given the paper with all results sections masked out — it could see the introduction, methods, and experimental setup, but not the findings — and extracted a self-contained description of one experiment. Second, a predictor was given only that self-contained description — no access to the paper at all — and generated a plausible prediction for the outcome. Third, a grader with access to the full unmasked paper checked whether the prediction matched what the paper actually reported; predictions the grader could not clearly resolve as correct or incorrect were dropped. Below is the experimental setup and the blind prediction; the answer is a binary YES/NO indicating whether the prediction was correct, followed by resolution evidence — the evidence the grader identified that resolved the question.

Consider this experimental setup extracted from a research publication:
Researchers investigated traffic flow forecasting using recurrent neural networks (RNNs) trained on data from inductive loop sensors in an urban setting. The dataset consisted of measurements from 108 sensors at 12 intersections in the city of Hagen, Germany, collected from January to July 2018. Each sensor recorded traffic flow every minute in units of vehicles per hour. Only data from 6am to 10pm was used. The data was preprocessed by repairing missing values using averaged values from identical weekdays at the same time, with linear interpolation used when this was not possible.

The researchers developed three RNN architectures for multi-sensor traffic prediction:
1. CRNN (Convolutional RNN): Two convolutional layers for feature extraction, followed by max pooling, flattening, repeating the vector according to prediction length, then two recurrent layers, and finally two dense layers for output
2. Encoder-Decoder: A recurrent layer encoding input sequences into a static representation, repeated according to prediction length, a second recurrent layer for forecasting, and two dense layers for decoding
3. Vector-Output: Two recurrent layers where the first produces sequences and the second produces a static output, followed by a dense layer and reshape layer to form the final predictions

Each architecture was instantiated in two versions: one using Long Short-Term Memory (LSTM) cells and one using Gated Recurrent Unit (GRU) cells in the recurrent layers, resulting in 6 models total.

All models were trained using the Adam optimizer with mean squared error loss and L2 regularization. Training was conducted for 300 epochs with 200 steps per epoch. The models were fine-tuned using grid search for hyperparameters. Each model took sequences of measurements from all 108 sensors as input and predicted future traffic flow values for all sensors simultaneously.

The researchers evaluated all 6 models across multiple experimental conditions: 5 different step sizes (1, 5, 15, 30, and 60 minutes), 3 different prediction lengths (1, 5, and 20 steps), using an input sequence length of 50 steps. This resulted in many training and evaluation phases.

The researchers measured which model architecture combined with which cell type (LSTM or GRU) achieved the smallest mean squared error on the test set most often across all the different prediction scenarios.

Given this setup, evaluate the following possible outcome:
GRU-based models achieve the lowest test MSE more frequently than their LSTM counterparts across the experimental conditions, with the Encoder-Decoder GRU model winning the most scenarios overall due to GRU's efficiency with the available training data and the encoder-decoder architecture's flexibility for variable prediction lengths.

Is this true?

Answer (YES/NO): NO